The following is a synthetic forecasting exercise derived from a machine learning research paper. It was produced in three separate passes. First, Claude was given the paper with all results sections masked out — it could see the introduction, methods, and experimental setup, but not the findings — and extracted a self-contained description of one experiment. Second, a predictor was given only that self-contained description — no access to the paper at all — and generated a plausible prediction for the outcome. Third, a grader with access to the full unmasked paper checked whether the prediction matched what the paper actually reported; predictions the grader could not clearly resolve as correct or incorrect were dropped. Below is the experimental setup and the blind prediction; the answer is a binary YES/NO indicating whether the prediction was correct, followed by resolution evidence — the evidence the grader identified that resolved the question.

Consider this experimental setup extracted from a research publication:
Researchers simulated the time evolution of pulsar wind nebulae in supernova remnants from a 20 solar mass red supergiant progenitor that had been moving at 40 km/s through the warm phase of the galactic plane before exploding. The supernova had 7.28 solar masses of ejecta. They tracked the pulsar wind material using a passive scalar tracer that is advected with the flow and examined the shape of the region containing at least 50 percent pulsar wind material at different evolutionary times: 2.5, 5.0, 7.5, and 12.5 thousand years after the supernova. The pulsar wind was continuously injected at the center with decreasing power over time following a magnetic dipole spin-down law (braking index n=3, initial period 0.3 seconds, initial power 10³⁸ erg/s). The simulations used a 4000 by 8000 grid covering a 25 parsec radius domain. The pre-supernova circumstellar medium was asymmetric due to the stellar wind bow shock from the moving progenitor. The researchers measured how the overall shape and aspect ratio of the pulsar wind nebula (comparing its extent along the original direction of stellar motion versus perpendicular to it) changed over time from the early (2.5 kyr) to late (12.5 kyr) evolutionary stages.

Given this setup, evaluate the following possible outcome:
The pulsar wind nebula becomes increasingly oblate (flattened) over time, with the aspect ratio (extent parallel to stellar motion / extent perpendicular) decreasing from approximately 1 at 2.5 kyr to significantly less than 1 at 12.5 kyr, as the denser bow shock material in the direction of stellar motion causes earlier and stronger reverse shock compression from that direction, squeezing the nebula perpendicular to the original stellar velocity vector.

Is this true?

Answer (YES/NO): NO